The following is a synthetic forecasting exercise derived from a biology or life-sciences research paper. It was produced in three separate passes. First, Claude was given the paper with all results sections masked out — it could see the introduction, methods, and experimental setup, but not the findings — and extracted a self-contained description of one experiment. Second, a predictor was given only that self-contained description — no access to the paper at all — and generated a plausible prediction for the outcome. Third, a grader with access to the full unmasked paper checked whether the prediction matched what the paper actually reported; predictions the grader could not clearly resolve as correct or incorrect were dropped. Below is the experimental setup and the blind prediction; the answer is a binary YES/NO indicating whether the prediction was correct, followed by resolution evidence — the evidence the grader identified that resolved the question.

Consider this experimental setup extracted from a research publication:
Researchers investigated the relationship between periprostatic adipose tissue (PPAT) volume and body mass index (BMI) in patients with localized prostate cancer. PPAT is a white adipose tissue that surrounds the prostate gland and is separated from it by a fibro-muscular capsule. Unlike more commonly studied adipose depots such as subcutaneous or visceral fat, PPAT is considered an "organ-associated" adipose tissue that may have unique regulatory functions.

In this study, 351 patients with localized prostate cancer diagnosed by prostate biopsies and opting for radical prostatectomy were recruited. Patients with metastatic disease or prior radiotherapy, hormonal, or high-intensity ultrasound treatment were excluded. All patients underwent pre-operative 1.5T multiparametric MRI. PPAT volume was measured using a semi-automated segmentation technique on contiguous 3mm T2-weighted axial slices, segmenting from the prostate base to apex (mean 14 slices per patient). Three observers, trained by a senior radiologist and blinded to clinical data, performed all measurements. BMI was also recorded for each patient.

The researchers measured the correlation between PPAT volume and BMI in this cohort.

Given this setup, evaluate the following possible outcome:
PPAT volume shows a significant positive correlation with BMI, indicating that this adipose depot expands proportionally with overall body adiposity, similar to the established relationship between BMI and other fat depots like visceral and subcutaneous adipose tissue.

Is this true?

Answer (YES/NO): NO